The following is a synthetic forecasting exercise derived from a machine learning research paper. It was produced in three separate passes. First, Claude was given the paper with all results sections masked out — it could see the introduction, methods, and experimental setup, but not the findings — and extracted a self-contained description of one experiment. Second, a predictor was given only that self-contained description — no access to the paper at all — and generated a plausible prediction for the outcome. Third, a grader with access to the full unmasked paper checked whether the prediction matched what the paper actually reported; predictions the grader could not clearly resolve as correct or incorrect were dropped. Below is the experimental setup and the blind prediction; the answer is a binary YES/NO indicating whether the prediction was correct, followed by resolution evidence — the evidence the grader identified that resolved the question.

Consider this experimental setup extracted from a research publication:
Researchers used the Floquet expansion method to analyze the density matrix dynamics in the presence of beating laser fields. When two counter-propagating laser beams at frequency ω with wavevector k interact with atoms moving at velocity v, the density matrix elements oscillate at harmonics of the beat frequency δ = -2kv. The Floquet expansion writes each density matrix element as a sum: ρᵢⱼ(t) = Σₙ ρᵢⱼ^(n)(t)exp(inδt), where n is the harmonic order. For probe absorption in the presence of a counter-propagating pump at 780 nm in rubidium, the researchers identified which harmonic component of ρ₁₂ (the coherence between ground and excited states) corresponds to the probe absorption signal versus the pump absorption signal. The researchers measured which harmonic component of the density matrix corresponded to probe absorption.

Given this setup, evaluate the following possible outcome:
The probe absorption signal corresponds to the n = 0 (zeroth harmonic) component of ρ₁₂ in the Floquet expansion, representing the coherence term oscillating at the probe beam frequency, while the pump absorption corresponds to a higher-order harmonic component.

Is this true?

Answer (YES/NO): NO